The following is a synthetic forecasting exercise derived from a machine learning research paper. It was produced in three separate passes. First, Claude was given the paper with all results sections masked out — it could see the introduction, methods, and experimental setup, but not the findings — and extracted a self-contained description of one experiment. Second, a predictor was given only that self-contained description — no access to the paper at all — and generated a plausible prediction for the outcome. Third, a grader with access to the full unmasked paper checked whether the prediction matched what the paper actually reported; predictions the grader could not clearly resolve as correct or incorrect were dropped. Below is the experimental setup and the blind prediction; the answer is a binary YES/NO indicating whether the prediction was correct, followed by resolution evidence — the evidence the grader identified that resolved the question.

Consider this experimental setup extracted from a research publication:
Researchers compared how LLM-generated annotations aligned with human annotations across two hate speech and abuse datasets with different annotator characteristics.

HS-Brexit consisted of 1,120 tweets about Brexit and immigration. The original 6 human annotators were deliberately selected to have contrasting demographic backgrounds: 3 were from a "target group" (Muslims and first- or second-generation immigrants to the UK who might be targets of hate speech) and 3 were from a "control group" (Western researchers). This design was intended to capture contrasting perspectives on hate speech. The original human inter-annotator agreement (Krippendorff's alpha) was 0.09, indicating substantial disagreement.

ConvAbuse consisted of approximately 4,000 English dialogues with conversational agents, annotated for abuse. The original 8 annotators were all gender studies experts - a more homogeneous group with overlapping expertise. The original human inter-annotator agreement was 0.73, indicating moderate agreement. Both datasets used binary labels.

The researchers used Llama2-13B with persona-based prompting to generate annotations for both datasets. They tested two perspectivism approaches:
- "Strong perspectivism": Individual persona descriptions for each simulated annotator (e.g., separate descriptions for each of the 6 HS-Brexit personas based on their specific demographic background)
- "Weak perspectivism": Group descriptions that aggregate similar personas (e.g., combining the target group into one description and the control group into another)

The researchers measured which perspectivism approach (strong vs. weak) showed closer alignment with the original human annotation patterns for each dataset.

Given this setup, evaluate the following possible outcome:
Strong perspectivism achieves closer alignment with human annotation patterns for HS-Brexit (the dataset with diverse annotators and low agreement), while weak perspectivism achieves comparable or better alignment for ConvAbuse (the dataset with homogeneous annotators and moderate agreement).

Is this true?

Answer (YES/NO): NO